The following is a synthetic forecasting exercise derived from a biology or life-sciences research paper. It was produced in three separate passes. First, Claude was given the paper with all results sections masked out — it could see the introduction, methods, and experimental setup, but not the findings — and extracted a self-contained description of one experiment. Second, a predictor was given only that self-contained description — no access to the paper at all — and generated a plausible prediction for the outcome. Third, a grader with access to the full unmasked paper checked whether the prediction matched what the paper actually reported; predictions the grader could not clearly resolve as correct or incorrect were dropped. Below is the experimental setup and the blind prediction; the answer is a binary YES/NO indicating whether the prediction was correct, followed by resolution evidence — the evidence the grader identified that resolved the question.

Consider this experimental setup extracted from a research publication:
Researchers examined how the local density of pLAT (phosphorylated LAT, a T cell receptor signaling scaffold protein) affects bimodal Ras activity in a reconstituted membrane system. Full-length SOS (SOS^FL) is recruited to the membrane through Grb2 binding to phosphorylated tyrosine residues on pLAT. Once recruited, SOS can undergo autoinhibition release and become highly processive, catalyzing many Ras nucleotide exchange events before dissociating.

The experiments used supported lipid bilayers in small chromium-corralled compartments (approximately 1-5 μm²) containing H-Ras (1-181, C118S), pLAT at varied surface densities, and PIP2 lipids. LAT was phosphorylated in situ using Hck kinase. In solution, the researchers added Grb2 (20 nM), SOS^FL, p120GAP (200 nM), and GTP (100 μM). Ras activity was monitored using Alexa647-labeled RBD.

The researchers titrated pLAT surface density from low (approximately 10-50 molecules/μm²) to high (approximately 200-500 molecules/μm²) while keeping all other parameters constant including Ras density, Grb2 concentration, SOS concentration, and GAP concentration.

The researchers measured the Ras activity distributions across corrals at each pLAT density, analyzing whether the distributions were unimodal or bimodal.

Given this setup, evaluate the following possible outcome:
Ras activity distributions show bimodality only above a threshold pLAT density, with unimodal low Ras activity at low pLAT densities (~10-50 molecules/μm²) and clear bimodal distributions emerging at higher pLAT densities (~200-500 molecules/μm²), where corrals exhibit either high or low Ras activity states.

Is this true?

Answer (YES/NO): NO